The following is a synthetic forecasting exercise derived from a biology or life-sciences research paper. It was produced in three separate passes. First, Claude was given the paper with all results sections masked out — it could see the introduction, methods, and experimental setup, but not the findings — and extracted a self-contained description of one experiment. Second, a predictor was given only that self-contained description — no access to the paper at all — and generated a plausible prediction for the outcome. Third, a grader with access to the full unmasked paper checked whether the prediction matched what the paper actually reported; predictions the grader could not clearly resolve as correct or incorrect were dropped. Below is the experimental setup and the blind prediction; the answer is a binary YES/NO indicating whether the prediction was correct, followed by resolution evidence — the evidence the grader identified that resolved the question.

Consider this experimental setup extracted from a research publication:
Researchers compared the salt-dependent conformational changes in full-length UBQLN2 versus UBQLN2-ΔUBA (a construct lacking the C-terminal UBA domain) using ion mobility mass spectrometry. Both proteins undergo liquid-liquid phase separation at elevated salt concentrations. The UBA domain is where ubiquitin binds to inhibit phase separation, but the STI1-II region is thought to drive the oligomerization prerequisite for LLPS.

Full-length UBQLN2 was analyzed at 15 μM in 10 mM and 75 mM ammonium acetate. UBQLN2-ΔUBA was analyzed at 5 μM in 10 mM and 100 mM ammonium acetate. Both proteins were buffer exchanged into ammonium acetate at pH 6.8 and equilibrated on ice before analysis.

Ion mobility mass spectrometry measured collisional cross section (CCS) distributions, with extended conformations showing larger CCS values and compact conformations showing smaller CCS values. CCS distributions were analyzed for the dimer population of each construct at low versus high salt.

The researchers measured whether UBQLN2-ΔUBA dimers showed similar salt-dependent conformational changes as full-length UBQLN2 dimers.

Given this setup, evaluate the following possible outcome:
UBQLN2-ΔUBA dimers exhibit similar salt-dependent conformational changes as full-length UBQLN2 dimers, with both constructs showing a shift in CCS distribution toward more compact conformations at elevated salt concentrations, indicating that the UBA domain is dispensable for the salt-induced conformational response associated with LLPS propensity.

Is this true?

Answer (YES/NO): NO